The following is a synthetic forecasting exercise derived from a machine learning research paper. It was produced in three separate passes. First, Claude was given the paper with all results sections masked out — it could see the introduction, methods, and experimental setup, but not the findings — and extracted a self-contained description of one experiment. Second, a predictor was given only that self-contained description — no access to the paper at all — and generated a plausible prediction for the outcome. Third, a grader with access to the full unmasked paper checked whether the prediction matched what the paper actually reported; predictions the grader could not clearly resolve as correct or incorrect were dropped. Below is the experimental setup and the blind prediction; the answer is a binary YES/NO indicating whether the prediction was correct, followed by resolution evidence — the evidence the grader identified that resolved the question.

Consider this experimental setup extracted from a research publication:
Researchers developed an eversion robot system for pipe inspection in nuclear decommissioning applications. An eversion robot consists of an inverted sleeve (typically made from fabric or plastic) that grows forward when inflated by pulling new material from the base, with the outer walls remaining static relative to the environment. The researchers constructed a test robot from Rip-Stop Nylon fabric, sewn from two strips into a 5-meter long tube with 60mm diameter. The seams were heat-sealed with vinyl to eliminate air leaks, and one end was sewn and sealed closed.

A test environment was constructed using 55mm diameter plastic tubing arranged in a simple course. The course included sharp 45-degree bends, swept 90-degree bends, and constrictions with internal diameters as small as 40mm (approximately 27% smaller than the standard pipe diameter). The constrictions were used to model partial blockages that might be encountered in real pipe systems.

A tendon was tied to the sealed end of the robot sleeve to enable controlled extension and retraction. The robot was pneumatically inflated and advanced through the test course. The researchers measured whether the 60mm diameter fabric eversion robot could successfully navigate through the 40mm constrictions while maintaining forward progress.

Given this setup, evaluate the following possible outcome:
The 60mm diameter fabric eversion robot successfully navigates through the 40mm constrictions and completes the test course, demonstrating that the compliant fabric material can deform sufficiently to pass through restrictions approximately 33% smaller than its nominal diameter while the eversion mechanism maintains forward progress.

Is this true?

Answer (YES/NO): NO